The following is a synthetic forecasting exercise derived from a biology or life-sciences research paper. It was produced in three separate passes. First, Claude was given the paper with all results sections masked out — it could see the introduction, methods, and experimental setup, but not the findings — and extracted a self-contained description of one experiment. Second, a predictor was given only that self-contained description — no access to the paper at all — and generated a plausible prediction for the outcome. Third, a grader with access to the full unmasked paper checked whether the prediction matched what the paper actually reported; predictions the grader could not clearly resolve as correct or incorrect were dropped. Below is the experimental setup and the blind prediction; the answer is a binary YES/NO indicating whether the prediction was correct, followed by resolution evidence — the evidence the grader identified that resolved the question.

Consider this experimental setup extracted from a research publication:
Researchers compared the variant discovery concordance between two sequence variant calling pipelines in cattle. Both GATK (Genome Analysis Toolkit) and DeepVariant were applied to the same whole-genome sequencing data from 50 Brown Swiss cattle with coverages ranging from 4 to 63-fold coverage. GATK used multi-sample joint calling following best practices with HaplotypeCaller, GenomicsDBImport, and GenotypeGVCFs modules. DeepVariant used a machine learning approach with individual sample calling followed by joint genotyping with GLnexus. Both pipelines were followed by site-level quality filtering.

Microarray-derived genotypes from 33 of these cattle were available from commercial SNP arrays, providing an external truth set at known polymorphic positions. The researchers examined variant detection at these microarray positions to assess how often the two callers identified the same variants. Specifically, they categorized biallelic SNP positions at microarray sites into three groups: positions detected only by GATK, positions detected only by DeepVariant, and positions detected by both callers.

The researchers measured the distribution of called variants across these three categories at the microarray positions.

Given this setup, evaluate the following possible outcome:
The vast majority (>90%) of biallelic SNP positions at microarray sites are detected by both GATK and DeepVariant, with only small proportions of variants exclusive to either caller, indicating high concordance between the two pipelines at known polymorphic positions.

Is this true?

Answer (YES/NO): YES